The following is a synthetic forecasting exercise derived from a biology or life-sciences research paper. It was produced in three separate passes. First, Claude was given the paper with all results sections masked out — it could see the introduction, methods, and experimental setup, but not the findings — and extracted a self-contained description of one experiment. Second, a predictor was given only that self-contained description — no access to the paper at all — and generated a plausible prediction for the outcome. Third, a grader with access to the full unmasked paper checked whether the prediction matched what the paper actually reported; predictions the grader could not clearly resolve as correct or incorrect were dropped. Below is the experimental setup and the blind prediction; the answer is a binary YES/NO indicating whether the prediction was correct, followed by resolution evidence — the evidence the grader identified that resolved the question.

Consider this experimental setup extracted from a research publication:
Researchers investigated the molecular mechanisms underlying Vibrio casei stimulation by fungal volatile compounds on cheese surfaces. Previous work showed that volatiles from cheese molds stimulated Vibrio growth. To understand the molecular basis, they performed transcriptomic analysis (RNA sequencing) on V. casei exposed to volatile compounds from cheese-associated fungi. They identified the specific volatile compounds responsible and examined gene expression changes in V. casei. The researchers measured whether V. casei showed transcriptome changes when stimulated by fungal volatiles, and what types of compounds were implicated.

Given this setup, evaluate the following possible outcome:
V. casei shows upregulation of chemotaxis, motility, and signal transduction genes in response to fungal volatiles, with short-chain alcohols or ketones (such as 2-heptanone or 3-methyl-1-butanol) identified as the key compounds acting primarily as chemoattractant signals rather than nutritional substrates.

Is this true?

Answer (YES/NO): NO